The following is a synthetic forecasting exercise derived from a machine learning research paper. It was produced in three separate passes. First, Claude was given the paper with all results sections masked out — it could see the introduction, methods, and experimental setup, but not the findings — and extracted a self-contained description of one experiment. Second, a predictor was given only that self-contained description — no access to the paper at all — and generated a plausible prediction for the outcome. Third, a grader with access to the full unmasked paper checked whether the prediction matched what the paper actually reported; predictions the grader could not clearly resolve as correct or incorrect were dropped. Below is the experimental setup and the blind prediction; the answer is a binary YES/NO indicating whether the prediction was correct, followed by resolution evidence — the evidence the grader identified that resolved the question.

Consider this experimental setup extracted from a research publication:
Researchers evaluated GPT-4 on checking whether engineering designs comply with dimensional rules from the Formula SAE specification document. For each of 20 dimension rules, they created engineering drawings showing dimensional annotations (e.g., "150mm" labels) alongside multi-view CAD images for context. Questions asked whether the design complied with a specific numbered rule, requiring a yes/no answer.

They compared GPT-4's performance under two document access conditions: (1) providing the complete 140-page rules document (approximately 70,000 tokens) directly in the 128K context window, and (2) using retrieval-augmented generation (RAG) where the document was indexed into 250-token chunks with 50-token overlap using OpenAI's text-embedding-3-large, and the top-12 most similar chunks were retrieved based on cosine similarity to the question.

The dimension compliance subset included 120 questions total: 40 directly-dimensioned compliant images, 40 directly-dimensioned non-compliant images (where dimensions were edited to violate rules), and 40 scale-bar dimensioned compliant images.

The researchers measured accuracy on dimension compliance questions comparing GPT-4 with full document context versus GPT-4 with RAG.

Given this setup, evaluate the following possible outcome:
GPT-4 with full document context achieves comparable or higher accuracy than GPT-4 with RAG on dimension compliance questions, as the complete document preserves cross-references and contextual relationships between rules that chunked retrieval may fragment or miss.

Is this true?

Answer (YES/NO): YES